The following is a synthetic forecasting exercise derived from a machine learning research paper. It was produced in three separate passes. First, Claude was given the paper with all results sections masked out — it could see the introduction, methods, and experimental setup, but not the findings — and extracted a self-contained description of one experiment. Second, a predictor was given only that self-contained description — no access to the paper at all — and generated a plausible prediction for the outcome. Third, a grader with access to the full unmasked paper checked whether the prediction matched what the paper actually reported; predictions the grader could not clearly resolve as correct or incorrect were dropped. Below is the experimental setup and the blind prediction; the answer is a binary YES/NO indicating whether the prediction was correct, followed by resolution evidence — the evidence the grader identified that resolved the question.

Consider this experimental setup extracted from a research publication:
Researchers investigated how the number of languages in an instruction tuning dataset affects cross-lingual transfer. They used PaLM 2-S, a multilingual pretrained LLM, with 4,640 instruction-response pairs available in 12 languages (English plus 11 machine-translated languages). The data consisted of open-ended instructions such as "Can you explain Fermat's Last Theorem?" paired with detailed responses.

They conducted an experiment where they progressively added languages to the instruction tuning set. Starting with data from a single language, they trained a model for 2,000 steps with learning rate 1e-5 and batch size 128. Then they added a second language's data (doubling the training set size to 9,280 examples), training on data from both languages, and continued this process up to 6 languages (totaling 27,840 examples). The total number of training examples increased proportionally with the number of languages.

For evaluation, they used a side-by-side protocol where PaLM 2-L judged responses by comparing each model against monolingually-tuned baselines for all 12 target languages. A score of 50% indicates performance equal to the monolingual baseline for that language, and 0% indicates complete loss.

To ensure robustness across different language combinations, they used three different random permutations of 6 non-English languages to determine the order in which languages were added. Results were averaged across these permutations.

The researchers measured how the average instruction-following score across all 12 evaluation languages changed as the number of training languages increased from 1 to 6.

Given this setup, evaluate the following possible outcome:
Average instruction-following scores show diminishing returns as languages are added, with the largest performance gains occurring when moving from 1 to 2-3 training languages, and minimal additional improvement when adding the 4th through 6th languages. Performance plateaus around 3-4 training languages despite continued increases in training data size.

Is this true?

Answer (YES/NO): NO